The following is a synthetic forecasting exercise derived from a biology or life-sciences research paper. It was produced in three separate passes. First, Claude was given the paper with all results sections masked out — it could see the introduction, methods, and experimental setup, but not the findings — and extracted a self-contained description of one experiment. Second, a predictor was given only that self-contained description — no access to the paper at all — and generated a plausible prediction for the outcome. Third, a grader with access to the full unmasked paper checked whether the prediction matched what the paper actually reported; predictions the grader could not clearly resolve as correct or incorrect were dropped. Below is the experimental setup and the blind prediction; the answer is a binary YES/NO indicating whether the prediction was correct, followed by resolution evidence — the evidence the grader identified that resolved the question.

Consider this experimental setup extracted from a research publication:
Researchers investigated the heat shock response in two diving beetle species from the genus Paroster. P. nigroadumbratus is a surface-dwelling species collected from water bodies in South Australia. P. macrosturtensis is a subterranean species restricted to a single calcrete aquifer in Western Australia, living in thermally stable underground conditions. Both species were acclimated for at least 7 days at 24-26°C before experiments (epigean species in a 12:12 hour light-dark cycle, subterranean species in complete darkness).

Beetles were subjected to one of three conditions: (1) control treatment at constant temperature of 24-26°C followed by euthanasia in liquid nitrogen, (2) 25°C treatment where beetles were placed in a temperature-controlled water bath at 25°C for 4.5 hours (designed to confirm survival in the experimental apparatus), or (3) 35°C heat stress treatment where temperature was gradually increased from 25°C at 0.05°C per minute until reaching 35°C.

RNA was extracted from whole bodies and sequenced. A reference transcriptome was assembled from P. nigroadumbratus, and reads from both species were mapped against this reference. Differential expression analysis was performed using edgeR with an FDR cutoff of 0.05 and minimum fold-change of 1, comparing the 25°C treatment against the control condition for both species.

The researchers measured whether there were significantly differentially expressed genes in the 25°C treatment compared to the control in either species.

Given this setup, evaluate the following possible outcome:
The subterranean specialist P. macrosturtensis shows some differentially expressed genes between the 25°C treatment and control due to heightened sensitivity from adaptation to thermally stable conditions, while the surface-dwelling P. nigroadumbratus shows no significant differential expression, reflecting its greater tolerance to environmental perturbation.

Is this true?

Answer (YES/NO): NO